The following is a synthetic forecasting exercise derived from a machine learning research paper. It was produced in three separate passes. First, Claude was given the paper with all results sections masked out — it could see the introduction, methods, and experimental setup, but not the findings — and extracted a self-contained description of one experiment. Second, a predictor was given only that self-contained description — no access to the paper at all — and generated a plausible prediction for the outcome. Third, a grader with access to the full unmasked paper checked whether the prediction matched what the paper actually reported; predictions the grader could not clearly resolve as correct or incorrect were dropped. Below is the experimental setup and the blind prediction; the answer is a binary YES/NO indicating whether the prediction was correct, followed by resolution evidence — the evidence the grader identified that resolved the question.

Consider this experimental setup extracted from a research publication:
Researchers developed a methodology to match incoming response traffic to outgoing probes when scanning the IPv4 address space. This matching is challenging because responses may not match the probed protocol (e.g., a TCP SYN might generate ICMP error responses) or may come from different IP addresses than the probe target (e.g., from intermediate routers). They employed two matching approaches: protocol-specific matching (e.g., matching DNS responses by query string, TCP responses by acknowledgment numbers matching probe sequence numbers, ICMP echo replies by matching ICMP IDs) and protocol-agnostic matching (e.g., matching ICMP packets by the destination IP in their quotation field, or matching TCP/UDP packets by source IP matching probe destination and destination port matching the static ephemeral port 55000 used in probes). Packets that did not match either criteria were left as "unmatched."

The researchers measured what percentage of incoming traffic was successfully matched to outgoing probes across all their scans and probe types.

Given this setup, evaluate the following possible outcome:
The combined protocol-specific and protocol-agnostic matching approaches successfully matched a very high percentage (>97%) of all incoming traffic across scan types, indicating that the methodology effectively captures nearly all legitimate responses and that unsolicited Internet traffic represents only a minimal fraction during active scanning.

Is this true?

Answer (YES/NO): NO